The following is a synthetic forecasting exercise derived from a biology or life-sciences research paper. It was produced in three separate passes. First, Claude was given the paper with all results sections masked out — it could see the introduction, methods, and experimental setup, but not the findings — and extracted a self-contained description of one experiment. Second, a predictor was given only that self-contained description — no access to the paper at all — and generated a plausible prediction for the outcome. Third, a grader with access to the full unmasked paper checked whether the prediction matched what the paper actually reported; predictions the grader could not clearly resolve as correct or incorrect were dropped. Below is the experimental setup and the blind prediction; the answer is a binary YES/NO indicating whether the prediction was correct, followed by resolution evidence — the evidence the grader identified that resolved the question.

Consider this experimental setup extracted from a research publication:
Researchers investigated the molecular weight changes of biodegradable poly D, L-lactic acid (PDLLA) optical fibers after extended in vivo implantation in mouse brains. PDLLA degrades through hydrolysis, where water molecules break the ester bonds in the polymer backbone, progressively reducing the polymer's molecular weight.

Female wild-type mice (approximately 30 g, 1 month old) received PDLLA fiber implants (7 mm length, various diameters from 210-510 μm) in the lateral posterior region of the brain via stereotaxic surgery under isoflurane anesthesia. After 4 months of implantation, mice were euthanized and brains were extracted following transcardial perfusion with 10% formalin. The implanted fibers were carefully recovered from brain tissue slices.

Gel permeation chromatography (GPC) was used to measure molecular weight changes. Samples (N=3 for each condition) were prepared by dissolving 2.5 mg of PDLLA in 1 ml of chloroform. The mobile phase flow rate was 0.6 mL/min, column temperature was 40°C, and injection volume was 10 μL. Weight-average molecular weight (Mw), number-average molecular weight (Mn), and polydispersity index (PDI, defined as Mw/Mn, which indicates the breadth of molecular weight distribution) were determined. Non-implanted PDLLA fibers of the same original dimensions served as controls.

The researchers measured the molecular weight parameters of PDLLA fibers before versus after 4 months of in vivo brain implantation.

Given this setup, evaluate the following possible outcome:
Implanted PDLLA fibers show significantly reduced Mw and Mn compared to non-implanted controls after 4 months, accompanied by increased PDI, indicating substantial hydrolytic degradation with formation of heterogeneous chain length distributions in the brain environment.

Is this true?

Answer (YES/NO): YES